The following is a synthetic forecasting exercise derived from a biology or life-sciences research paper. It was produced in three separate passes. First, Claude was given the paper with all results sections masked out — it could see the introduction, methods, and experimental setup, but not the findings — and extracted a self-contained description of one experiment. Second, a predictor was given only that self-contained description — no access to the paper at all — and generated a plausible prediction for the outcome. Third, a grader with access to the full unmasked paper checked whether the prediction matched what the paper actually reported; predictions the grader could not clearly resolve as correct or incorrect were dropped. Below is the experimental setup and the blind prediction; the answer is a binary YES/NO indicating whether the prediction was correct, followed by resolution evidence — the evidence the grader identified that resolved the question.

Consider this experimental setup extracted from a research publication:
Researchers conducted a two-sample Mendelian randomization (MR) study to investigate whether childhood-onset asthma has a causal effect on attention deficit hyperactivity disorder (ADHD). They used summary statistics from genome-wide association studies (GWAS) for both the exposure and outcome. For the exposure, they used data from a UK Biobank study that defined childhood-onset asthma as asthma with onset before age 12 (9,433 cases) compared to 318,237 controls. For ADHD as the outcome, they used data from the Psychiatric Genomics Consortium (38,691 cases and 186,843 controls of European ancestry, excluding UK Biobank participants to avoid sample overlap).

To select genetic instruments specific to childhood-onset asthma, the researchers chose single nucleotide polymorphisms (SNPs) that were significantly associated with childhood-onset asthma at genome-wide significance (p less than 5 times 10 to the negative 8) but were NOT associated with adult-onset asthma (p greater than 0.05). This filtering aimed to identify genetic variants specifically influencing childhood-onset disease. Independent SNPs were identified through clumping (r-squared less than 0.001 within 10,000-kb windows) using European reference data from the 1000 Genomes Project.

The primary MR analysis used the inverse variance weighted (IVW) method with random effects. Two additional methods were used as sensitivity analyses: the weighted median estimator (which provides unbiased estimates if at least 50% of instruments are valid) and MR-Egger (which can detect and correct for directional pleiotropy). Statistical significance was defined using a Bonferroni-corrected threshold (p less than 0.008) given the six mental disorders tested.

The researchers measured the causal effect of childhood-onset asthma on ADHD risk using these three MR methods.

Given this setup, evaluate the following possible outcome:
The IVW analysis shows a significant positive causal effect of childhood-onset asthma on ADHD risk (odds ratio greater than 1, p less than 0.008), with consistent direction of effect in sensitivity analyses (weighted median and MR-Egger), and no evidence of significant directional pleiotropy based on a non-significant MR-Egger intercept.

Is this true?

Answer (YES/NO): NO